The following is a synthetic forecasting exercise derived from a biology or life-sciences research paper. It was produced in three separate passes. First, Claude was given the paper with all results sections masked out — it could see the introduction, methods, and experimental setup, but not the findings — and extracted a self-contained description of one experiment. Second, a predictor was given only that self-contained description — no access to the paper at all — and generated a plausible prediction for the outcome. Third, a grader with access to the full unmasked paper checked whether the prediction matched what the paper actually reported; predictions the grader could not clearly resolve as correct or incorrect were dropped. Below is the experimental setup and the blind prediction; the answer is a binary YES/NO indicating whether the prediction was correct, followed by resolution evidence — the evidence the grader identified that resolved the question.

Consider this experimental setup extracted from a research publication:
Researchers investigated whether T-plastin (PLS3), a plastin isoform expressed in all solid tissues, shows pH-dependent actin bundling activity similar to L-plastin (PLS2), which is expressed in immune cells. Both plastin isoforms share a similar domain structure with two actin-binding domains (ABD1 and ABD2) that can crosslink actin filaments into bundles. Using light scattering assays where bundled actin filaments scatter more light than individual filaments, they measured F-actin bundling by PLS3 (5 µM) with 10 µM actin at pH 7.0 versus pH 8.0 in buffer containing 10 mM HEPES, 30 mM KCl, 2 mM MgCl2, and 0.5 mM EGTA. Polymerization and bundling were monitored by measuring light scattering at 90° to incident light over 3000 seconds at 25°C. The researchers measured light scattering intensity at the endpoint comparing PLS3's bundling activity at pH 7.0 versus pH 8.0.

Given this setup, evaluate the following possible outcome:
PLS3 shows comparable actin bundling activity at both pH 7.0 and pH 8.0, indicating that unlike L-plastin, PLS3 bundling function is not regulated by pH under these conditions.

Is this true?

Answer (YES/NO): NO